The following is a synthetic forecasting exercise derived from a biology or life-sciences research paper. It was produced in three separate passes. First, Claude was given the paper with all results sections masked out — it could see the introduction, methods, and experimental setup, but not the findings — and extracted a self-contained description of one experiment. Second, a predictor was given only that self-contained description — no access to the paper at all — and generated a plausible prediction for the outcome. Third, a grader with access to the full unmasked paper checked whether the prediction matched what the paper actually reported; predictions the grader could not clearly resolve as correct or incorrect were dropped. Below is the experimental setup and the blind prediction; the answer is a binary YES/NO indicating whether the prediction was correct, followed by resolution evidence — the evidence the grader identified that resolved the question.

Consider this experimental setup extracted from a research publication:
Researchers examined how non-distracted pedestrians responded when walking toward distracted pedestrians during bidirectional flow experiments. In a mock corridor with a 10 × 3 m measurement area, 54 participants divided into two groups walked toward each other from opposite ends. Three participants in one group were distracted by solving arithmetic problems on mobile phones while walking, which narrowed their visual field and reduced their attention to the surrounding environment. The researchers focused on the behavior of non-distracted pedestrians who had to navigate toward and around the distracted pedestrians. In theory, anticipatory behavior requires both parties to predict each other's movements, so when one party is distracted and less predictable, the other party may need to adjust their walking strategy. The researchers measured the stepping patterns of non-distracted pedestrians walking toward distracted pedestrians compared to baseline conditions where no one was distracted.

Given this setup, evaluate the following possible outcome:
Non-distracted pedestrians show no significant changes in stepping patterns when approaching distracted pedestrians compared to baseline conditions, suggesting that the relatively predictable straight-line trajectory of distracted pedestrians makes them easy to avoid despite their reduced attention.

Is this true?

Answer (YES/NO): NO